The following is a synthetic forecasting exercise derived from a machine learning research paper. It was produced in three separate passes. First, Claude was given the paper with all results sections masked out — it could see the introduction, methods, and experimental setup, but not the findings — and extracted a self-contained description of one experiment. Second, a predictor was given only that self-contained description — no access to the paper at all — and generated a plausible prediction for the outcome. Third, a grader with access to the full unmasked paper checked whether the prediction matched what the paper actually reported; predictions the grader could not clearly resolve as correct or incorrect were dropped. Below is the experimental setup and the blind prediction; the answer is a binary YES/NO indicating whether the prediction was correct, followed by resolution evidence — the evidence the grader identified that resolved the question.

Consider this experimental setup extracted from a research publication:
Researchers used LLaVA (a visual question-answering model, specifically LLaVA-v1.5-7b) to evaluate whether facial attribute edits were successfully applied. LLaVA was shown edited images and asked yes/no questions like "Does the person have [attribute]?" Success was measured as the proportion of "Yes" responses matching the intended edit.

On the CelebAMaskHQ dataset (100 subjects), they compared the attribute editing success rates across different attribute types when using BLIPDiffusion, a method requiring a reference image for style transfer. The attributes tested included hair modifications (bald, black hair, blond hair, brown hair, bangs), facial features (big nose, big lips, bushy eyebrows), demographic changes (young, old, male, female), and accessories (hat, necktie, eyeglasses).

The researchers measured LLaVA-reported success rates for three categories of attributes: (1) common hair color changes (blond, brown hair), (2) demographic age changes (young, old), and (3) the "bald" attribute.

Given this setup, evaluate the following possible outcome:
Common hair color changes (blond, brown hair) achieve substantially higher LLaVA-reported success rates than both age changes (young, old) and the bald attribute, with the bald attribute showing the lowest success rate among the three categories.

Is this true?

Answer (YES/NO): NO